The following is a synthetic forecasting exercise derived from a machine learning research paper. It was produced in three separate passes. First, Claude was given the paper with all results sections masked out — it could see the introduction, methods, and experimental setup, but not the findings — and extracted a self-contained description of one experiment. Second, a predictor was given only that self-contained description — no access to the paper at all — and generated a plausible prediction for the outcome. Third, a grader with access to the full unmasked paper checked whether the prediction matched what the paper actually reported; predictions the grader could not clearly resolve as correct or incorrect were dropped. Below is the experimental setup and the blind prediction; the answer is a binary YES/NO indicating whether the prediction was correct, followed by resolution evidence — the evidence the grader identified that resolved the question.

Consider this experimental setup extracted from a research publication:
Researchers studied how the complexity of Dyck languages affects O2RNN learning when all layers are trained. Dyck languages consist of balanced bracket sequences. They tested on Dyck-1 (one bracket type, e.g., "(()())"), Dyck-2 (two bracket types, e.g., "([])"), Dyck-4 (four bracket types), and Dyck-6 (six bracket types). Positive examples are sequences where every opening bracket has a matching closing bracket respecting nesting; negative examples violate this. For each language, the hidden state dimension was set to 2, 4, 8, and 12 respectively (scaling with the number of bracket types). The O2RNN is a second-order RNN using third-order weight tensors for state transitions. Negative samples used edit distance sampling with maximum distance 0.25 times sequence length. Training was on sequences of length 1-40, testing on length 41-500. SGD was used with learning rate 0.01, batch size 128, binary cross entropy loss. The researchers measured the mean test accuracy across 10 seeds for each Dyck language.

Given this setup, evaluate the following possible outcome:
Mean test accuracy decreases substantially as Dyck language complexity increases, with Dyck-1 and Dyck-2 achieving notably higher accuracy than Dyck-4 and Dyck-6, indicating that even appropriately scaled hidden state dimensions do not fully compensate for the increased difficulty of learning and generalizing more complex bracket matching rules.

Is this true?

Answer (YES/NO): NO